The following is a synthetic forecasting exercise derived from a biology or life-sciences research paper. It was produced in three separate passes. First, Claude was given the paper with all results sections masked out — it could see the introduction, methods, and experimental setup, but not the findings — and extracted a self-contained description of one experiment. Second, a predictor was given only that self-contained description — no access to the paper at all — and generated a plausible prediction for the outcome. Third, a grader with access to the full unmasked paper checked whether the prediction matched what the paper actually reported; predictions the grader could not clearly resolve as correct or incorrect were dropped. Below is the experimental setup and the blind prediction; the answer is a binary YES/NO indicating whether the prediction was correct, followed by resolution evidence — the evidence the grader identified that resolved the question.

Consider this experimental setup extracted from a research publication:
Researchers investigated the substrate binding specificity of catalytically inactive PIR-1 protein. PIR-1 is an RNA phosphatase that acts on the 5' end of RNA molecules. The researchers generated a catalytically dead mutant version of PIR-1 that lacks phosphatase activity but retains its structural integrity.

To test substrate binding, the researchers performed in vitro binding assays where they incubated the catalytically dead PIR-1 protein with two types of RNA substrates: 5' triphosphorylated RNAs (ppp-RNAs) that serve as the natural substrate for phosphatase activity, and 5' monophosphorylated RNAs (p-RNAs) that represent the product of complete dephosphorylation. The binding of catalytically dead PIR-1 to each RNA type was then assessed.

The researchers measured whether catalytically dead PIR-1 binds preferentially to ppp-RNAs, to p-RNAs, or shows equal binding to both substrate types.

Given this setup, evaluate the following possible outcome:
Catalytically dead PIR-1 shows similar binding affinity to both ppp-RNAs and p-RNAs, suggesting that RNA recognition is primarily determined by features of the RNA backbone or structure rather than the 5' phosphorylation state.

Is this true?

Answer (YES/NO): NO